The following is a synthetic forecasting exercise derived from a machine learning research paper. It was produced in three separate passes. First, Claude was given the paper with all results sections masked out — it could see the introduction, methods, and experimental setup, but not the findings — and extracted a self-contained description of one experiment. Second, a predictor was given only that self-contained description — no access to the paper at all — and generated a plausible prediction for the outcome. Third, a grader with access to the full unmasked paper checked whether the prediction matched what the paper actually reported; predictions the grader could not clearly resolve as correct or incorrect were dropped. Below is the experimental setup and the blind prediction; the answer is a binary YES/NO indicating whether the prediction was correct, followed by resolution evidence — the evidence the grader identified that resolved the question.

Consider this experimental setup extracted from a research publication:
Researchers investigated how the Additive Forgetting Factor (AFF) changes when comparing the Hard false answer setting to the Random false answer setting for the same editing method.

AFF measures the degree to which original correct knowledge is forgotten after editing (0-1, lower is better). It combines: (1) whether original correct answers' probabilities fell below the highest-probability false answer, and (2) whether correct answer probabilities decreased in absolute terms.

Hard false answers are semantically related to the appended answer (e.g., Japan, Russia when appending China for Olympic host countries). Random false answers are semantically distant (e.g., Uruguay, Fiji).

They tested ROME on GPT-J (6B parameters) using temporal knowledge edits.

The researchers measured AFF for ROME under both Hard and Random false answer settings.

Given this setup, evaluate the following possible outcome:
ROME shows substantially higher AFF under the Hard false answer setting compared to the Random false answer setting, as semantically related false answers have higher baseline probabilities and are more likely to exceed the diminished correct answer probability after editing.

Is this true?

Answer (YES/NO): YES